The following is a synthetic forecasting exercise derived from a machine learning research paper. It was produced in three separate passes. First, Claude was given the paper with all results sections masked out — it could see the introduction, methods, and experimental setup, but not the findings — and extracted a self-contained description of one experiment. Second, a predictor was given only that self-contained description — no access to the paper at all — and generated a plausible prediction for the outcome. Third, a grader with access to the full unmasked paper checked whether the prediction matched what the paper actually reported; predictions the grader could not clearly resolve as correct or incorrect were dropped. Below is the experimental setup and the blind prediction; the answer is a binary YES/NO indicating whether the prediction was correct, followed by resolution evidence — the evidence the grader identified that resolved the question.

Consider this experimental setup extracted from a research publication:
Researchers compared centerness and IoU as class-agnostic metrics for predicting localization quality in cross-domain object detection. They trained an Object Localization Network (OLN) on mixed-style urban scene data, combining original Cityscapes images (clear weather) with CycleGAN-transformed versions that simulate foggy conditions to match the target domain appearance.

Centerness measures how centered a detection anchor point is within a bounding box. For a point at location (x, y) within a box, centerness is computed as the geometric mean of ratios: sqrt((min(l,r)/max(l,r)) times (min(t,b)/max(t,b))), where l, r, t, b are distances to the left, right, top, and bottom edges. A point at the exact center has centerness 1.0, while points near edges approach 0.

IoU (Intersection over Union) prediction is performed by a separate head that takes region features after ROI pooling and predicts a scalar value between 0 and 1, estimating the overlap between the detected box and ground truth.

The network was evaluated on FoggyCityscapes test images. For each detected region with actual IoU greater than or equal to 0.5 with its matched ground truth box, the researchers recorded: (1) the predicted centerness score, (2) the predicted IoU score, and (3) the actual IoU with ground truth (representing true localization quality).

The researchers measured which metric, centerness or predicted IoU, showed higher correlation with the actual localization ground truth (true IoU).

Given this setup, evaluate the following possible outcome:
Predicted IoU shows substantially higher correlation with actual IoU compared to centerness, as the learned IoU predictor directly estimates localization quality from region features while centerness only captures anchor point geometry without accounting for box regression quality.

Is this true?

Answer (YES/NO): YES